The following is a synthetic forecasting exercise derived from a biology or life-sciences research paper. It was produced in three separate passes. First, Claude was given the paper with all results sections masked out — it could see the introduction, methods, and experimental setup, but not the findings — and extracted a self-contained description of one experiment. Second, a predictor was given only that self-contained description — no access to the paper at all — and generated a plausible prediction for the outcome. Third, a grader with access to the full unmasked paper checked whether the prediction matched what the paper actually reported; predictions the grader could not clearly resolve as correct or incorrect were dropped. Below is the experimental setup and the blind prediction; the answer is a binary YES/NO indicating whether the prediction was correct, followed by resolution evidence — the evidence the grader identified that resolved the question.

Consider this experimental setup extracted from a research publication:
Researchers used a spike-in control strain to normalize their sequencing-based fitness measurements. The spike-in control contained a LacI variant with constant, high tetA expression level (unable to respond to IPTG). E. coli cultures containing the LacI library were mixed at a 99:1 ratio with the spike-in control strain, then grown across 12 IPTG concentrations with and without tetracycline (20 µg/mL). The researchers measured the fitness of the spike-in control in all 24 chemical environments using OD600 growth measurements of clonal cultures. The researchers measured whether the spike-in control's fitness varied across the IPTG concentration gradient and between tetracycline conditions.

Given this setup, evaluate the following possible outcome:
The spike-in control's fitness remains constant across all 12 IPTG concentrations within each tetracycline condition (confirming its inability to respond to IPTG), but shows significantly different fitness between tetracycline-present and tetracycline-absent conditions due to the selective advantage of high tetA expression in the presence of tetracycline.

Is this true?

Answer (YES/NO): NO